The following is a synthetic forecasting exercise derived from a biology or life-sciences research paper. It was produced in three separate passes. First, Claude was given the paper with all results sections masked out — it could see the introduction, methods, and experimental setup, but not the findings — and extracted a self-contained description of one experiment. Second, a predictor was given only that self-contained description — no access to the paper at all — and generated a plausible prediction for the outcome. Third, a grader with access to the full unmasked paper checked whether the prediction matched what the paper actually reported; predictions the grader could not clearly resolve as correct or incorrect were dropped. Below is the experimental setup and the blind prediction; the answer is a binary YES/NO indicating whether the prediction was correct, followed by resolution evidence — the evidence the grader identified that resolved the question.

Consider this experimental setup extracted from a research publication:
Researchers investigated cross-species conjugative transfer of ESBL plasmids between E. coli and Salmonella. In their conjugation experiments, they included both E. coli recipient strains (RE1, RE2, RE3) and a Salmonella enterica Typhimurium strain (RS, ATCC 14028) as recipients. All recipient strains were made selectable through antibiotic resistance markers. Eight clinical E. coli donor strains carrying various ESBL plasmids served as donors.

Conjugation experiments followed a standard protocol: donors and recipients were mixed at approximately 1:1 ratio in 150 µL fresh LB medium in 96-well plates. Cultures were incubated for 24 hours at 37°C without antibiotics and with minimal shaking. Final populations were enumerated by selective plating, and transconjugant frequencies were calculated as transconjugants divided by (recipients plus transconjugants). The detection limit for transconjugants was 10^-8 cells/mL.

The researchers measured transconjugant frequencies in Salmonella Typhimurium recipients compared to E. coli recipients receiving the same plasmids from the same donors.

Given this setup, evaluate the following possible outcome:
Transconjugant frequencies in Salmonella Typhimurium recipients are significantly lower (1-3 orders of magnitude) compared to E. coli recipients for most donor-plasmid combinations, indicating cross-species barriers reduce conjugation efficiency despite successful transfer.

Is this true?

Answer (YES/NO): NO